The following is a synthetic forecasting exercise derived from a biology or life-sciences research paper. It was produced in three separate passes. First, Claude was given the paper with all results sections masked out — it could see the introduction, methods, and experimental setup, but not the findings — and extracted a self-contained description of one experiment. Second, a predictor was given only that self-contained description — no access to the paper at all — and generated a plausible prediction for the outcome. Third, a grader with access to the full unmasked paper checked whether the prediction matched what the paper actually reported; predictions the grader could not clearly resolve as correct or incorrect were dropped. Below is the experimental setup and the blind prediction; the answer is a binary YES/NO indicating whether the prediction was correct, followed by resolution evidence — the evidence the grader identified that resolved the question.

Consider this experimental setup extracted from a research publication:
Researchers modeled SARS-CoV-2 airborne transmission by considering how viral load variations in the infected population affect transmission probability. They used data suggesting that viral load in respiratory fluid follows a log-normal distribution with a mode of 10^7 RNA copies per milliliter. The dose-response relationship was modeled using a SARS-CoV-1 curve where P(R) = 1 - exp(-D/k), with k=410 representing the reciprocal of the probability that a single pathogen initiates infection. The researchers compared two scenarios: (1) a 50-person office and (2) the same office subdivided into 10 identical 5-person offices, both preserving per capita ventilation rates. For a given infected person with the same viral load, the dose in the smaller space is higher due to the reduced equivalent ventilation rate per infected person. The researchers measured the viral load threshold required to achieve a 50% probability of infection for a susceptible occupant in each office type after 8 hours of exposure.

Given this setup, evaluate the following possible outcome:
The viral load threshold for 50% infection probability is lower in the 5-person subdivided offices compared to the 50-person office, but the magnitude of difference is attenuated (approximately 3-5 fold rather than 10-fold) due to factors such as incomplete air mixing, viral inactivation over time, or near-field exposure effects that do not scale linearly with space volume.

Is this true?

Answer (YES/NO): NO